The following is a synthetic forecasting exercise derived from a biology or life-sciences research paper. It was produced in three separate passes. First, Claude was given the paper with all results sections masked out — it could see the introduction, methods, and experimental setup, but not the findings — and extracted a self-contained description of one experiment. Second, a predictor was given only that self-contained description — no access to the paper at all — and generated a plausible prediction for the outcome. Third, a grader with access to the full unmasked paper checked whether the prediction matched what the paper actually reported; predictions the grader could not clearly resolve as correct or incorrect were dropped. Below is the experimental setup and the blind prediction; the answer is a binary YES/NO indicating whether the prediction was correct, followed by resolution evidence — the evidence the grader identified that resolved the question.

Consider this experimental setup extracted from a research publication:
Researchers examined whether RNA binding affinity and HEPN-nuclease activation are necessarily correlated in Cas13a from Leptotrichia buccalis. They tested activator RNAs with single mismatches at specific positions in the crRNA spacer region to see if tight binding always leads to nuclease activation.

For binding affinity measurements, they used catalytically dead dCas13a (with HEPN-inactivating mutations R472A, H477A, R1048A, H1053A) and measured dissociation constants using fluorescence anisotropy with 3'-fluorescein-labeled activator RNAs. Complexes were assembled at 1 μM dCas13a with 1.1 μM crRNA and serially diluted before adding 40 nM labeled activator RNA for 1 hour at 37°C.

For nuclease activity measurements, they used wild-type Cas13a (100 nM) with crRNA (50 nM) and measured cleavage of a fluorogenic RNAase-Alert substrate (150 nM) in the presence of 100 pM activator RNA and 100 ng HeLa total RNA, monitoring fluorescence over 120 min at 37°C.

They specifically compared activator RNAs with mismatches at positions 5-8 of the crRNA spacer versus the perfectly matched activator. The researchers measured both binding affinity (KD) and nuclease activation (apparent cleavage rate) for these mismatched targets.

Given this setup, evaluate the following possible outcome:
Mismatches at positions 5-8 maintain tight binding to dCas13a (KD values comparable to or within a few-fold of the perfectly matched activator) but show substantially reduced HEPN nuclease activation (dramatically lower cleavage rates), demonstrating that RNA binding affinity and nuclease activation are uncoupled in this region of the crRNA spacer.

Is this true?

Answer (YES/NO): NO